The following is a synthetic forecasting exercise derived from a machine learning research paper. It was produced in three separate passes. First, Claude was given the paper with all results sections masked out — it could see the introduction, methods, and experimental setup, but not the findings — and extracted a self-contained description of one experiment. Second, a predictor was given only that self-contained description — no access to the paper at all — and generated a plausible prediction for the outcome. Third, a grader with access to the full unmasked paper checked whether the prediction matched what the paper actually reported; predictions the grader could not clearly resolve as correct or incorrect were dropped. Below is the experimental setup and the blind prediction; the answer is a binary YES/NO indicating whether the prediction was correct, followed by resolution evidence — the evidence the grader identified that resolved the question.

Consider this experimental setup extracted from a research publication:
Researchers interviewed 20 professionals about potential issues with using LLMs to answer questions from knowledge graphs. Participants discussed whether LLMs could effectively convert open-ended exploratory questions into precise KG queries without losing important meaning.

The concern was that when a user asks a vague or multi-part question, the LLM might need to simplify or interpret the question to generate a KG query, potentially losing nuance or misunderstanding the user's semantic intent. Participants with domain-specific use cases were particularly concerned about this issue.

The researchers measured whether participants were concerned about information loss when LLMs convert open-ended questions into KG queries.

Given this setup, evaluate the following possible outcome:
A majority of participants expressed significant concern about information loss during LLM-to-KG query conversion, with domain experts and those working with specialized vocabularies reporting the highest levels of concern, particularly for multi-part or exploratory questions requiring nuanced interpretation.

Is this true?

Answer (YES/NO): NO